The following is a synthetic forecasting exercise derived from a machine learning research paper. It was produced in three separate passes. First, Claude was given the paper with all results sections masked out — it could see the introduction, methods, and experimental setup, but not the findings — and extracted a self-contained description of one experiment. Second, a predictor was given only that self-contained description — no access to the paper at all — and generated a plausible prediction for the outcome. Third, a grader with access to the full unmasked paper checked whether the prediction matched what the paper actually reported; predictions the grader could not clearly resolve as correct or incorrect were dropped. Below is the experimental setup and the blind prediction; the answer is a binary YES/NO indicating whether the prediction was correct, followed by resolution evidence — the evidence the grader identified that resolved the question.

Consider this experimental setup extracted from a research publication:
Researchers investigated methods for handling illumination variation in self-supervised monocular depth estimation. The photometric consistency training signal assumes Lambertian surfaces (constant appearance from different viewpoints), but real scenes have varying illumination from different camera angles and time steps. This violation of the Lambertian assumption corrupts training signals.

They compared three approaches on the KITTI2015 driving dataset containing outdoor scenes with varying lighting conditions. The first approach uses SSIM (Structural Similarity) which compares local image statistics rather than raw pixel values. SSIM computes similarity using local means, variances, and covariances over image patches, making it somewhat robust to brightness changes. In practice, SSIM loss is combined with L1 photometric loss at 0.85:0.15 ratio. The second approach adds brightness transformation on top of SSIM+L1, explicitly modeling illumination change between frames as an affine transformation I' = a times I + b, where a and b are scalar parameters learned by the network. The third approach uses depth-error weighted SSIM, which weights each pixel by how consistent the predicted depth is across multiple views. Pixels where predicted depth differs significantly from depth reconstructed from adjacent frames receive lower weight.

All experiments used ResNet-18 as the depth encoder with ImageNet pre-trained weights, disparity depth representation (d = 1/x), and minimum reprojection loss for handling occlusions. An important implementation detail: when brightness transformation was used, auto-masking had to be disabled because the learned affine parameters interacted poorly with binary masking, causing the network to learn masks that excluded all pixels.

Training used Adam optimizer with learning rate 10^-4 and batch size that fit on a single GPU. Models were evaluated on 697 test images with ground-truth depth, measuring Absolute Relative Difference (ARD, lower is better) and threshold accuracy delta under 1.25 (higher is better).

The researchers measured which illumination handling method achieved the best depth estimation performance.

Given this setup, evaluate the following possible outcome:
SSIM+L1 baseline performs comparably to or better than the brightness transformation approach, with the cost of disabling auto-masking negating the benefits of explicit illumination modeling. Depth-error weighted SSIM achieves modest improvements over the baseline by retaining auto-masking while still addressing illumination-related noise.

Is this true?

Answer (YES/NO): YES